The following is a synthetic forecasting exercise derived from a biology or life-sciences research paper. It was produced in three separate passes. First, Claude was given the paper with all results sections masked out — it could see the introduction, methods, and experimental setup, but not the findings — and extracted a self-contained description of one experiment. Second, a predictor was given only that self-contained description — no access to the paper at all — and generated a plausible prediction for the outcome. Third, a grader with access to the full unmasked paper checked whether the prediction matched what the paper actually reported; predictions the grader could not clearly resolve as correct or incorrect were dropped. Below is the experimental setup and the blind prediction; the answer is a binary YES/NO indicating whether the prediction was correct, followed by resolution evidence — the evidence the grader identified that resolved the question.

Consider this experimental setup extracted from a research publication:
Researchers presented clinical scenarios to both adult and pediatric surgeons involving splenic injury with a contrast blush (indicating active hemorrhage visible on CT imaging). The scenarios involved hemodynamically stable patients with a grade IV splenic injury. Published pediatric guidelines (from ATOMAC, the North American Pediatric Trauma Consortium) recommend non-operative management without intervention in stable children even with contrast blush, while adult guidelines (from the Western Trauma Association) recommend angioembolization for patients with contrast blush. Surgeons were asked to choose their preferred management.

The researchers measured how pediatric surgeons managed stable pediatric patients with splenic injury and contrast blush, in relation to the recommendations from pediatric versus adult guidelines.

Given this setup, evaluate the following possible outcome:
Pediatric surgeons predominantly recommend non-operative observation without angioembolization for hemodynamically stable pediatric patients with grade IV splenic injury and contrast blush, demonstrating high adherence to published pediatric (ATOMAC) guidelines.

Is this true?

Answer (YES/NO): NO